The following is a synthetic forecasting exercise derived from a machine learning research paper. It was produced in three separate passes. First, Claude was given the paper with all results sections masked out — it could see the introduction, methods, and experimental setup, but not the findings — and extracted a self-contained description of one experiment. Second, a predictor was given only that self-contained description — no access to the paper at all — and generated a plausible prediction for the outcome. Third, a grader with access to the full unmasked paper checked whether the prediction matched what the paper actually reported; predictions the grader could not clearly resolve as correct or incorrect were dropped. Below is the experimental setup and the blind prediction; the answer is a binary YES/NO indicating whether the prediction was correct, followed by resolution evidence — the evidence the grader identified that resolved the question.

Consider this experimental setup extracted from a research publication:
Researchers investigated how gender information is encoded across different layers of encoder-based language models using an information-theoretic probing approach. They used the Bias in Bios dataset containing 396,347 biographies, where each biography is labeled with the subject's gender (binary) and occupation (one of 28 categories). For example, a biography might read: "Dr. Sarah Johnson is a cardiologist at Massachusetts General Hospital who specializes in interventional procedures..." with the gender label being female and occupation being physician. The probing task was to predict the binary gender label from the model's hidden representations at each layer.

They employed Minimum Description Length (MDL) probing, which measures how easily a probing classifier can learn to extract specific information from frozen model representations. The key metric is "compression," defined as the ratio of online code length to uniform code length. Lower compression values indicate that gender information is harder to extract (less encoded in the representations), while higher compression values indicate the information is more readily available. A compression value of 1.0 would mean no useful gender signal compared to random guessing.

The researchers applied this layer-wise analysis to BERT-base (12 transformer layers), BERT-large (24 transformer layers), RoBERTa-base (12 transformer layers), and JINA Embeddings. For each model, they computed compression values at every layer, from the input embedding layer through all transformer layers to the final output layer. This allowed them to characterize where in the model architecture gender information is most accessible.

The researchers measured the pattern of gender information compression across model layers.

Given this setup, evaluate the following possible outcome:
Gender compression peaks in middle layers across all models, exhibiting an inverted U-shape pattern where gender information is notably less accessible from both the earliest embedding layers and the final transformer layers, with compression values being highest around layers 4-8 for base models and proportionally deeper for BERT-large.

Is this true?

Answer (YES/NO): NO